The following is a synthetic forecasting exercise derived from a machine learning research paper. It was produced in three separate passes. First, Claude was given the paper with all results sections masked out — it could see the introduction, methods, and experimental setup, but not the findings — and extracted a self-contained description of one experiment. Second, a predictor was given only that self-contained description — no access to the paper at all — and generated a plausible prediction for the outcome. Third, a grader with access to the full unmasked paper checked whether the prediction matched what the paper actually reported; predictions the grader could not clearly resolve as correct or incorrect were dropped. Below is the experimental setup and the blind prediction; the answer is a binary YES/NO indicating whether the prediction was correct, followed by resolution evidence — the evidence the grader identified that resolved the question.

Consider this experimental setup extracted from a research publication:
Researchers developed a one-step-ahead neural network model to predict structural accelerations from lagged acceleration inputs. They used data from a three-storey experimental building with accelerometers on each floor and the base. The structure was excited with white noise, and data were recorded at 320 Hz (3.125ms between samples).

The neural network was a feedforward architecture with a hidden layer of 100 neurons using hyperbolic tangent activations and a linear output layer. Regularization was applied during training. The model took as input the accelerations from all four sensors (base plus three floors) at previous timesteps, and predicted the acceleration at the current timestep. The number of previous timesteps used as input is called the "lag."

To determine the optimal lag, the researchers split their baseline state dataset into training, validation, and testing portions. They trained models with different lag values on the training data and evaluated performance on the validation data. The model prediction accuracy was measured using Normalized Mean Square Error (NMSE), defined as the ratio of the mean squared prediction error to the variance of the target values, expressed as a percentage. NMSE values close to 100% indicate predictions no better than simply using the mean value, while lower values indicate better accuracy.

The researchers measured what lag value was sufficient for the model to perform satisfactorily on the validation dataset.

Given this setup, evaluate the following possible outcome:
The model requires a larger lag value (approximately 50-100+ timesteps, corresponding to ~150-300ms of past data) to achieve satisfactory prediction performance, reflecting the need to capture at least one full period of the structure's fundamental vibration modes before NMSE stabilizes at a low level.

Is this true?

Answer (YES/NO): NO